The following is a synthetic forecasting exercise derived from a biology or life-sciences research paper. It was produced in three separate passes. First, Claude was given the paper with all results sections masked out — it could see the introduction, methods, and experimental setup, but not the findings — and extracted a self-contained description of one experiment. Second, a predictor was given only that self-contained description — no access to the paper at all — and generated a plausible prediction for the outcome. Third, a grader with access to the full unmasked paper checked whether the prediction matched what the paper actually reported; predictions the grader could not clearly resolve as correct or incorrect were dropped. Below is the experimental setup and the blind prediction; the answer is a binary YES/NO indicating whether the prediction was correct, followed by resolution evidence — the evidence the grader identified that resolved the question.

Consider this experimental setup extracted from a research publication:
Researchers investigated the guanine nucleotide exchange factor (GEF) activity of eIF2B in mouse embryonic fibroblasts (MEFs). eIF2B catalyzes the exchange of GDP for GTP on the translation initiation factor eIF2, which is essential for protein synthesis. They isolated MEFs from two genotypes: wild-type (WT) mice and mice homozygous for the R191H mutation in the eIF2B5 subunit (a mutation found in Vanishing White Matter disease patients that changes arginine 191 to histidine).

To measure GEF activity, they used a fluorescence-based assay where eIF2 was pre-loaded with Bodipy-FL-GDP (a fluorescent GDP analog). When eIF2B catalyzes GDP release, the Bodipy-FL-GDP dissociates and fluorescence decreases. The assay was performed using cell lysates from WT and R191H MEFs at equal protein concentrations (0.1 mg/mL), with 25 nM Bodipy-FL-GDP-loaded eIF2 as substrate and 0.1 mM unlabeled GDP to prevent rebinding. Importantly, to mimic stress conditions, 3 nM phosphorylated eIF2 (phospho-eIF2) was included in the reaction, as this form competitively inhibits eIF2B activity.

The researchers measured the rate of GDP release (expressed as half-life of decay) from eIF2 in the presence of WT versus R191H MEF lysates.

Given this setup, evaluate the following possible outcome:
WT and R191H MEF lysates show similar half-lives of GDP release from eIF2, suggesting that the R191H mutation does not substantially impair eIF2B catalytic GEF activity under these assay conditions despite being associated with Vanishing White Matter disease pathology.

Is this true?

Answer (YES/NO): NO